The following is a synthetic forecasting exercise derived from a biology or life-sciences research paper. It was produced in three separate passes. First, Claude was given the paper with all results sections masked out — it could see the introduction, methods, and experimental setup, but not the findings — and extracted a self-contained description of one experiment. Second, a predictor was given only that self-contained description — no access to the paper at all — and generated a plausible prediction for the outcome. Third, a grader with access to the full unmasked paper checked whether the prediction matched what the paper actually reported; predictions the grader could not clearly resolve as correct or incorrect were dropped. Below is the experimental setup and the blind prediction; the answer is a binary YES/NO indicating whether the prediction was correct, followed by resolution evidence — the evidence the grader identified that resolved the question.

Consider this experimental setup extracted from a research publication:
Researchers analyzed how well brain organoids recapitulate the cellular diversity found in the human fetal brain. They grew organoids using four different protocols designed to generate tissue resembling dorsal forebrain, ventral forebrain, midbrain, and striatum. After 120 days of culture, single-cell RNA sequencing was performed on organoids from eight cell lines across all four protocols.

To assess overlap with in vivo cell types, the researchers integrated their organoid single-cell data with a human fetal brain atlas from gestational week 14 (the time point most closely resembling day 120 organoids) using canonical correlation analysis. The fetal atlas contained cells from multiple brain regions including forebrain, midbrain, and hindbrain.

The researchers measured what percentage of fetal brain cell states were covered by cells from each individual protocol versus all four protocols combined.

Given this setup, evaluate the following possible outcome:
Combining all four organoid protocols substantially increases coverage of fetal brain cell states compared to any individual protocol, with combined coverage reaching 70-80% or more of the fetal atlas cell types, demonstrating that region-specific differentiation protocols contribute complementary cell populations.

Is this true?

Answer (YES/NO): YES